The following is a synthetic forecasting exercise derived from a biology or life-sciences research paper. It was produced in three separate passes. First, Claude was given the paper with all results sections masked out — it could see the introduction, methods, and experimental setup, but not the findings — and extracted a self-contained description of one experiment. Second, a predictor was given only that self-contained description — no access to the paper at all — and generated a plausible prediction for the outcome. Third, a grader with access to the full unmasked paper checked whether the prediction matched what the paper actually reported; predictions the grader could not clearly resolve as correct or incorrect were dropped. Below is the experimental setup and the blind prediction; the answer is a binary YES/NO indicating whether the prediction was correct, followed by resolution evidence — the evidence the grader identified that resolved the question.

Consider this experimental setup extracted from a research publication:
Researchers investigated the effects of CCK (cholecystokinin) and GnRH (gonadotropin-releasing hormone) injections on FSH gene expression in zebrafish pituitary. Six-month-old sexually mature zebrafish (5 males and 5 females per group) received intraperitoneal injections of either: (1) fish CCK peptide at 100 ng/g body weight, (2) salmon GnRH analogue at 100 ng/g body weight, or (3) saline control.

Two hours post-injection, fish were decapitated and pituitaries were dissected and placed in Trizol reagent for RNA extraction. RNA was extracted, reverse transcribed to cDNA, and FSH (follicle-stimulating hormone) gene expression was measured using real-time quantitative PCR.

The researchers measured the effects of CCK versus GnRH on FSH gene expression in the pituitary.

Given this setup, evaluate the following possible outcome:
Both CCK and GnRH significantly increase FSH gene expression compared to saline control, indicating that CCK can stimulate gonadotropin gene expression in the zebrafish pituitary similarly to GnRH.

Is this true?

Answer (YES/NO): NO